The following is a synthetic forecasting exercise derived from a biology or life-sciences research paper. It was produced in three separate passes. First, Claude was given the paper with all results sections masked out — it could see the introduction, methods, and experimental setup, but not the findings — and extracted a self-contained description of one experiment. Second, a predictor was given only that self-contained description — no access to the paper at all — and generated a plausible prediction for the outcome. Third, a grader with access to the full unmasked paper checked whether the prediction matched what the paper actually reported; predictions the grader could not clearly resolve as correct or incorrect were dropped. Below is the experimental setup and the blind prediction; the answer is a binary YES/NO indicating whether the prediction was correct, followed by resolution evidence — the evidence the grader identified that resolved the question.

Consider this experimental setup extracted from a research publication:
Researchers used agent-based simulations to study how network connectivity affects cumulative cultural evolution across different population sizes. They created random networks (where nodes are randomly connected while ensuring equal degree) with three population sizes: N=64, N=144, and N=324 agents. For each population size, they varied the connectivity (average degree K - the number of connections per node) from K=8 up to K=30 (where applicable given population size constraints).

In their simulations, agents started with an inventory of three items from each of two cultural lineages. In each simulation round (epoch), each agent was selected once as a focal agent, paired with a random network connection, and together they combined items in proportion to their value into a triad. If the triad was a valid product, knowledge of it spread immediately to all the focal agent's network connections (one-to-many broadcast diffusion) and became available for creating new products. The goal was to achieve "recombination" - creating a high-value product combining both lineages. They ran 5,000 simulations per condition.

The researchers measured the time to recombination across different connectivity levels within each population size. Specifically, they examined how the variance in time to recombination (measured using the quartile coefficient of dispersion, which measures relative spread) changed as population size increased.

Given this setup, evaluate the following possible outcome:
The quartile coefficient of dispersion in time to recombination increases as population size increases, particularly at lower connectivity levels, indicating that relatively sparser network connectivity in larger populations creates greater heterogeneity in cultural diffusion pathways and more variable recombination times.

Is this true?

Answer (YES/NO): NO